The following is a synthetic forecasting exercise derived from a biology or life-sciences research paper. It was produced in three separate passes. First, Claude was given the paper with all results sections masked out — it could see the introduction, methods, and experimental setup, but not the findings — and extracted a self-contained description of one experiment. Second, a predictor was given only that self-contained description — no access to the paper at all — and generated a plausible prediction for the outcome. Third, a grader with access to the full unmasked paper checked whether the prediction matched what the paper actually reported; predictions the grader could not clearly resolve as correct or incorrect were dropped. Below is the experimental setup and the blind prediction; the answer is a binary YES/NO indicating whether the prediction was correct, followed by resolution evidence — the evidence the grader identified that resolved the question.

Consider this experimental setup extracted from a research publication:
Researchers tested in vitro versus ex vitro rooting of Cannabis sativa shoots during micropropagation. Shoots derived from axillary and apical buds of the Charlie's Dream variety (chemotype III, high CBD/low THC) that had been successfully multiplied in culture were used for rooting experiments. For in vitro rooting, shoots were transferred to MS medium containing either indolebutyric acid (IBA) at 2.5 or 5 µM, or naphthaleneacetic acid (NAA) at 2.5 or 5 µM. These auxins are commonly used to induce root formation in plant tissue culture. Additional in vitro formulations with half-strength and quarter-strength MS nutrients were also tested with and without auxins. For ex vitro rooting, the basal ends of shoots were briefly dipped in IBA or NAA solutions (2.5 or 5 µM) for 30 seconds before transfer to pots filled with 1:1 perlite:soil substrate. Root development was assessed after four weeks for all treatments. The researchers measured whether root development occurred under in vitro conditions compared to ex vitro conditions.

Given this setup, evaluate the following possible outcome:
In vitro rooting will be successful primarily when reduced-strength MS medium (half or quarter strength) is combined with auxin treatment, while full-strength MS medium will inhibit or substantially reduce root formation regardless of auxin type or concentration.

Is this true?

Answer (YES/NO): NO